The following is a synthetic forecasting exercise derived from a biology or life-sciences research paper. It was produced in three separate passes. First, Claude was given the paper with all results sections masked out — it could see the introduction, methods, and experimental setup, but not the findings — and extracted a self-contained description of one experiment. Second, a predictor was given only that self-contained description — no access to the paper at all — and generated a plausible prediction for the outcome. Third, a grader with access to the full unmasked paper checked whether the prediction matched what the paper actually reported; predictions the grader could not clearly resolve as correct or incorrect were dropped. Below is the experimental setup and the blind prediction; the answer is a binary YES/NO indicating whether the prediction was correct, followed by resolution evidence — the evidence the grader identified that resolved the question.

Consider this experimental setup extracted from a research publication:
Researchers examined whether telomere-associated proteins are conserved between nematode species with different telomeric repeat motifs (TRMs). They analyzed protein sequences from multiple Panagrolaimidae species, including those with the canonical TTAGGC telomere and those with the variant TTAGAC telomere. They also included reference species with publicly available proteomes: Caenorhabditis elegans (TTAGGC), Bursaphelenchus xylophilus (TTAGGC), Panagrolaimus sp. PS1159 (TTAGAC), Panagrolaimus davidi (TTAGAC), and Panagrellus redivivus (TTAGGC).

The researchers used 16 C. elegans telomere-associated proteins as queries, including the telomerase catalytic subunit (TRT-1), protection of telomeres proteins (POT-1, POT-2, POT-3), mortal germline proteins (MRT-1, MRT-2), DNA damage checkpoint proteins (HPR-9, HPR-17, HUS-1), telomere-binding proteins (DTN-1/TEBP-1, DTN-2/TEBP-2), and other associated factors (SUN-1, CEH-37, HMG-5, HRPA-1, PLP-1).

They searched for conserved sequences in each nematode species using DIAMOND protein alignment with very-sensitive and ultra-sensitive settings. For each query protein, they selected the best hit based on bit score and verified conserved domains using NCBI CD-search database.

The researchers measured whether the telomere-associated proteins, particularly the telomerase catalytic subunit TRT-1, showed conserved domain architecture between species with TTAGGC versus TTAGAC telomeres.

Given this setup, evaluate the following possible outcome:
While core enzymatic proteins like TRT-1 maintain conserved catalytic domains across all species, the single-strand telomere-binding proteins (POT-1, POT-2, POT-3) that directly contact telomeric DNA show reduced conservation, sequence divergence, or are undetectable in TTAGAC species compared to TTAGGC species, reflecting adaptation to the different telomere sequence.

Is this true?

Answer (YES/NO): NO